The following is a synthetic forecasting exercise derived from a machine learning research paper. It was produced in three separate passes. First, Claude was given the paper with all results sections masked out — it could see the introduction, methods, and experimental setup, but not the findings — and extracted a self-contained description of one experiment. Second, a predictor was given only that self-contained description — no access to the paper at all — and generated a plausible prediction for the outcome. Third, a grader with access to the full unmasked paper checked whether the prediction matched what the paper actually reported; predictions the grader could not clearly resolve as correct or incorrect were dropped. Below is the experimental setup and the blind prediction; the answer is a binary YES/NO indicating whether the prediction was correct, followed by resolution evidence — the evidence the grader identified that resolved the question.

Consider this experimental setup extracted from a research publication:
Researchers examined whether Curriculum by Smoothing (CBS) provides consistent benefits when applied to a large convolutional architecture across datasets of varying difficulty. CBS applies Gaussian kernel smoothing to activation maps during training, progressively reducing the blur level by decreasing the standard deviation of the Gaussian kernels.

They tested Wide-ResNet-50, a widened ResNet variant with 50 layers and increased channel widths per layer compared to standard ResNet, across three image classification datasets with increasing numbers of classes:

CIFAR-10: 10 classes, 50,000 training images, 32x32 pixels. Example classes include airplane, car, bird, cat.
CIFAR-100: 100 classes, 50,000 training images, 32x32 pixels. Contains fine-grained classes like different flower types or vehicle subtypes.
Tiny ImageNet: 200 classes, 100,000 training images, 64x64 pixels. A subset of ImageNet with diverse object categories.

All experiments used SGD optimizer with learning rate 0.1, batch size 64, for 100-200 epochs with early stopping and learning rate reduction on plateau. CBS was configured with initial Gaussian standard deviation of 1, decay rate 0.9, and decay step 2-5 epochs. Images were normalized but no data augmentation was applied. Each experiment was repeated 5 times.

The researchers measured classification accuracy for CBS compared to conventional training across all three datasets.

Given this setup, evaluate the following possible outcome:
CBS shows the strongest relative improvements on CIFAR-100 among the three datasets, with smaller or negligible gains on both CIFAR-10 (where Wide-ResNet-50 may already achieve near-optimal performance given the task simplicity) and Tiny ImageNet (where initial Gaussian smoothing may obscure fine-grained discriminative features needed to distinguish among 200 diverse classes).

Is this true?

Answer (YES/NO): NO